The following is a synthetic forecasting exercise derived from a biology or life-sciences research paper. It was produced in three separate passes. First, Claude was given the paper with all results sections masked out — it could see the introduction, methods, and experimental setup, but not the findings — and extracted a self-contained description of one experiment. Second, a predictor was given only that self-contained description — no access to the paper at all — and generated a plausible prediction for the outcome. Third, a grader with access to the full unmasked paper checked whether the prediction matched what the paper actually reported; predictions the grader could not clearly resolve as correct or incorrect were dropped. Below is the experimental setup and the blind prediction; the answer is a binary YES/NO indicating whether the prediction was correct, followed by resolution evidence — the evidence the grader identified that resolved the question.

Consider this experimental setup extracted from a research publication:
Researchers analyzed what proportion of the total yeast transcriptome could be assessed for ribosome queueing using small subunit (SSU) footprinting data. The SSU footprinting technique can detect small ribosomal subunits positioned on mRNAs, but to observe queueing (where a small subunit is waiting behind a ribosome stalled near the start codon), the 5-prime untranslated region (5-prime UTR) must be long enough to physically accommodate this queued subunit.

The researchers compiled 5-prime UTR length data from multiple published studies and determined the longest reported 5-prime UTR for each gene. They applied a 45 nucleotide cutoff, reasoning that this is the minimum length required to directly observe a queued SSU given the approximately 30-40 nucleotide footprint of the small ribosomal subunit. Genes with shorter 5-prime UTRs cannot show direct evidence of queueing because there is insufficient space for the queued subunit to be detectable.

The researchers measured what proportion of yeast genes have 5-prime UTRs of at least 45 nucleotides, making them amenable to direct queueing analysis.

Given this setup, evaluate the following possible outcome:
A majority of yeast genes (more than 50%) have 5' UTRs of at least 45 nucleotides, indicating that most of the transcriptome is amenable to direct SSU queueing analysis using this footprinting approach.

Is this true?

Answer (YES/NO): NO